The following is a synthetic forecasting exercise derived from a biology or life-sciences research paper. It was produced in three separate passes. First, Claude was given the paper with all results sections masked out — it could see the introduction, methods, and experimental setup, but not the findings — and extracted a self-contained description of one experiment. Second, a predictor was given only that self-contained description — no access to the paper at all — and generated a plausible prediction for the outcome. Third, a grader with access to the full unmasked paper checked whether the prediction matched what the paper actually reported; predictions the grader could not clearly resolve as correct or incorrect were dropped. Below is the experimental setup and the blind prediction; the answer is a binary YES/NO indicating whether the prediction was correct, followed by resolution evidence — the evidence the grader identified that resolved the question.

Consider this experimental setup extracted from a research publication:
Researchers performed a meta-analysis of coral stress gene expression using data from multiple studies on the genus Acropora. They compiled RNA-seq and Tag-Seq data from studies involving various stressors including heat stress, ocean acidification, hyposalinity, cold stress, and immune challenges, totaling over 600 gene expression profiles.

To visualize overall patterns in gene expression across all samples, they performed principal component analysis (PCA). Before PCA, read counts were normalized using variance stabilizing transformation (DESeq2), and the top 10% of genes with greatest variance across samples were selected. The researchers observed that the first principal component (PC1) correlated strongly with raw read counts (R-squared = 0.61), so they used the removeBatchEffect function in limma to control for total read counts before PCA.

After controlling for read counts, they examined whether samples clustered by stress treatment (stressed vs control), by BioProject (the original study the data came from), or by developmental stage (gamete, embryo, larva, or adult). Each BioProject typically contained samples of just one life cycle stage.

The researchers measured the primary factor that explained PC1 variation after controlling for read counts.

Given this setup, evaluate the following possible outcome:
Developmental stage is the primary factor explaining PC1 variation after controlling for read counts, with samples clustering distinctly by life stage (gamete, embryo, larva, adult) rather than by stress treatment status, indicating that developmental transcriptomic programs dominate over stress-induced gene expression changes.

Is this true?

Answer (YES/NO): YES